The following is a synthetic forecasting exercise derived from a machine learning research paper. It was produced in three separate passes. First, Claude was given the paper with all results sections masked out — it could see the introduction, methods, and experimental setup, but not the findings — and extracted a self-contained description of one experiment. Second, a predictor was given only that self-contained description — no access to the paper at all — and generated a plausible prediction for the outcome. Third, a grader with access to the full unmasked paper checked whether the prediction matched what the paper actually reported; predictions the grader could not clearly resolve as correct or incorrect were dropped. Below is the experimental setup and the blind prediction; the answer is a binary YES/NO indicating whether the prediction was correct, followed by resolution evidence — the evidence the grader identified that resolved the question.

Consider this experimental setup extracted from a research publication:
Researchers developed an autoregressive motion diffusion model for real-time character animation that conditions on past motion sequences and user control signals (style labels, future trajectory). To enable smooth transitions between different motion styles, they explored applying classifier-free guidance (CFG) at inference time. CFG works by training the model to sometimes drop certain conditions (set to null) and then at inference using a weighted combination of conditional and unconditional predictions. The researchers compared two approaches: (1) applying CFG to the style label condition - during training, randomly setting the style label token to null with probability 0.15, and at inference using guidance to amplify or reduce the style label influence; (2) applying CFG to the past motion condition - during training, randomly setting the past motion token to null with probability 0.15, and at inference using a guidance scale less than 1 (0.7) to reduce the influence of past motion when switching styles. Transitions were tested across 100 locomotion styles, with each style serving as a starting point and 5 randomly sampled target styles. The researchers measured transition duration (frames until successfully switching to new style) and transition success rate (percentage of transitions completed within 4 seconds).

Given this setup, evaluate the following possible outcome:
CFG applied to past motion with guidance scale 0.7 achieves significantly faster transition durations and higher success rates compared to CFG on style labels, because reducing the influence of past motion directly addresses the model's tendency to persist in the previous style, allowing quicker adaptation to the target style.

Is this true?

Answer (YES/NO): YES